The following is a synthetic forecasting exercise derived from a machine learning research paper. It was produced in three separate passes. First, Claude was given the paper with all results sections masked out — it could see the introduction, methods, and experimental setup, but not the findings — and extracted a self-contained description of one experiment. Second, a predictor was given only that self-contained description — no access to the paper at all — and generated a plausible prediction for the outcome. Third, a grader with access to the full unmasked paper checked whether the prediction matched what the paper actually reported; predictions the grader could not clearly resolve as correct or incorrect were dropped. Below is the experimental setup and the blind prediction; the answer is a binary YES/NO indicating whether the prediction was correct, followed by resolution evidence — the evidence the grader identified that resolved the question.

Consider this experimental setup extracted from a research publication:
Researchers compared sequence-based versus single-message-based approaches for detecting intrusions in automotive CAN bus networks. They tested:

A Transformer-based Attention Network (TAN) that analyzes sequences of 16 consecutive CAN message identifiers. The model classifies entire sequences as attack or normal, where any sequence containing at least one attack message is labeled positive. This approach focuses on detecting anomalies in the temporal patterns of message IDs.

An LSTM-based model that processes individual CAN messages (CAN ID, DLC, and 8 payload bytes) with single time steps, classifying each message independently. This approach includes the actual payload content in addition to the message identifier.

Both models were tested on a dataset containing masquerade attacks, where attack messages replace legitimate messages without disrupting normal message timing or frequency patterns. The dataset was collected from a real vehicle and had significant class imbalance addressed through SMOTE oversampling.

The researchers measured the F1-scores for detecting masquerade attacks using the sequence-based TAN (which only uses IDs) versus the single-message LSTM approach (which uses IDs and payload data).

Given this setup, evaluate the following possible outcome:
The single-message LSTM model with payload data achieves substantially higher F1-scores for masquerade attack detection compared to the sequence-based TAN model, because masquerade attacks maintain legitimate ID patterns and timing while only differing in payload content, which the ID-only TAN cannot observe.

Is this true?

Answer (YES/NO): YES